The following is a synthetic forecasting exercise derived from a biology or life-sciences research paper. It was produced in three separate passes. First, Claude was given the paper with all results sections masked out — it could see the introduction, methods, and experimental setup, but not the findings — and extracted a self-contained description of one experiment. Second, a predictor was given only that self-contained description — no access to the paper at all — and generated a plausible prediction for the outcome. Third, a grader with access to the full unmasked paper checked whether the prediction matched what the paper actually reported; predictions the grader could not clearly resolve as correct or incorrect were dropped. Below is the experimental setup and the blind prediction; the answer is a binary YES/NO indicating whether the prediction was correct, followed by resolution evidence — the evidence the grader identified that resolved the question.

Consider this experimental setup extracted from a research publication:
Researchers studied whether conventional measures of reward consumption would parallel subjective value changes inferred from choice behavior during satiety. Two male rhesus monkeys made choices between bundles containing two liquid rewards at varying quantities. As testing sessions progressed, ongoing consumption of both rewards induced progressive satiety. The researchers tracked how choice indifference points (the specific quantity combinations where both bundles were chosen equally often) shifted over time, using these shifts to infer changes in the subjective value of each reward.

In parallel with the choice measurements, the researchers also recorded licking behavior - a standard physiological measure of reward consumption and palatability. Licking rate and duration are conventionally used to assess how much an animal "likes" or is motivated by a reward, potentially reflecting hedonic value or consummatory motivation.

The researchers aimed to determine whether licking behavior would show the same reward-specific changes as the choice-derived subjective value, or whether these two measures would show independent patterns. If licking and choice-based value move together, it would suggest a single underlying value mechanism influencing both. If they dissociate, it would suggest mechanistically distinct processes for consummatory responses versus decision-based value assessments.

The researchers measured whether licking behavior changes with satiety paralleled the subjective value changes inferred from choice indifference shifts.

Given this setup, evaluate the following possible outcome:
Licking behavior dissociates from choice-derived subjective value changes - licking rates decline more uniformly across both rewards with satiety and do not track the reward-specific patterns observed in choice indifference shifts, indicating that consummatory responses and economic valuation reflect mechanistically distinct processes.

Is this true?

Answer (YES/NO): NO